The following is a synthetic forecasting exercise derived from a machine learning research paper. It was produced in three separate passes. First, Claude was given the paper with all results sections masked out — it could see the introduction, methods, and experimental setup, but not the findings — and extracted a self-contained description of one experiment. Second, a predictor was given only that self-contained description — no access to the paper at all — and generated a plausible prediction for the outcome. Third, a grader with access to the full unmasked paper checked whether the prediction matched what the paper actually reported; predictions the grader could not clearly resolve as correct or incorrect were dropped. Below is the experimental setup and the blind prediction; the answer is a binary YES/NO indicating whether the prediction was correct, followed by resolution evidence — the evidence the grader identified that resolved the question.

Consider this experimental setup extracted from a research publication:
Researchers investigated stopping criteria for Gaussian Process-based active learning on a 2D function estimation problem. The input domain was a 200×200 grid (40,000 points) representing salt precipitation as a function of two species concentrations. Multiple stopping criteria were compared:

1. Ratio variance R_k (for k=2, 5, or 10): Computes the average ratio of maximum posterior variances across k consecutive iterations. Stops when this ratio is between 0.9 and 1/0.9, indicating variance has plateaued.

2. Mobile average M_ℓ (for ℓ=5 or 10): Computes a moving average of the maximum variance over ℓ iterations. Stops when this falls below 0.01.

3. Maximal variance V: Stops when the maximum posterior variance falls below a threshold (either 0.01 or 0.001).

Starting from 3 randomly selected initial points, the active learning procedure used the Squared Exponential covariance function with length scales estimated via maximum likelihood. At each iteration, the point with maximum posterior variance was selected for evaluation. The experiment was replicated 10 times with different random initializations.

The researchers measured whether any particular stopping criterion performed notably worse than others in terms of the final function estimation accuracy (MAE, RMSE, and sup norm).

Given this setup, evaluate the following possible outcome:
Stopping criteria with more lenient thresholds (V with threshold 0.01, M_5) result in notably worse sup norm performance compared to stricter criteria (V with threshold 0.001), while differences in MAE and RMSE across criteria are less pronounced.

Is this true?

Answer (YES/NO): NO